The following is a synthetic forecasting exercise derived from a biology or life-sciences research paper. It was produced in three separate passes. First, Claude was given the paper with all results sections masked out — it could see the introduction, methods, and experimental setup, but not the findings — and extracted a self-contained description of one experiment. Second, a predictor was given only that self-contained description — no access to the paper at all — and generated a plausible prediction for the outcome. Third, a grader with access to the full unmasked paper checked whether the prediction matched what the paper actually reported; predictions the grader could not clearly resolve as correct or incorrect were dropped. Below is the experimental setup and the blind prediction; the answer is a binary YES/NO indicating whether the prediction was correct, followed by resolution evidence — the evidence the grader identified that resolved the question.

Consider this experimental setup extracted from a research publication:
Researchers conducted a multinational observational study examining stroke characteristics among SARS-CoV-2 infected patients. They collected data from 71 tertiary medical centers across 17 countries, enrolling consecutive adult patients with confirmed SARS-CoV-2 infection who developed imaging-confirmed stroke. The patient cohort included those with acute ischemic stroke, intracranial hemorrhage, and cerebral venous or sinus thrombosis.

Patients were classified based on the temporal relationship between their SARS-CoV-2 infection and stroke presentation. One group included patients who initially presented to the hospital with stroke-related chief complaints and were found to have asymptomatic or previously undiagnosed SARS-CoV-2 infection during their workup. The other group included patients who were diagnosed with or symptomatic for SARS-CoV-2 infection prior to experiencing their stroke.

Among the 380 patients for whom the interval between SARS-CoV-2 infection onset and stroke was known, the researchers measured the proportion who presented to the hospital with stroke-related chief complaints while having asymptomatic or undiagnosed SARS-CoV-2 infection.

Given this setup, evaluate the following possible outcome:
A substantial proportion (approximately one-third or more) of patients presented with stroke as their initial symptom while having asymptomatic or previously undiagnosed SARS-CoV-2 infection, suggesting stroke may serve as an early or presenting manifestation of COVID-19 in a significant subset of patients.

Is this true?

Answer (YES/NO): YES